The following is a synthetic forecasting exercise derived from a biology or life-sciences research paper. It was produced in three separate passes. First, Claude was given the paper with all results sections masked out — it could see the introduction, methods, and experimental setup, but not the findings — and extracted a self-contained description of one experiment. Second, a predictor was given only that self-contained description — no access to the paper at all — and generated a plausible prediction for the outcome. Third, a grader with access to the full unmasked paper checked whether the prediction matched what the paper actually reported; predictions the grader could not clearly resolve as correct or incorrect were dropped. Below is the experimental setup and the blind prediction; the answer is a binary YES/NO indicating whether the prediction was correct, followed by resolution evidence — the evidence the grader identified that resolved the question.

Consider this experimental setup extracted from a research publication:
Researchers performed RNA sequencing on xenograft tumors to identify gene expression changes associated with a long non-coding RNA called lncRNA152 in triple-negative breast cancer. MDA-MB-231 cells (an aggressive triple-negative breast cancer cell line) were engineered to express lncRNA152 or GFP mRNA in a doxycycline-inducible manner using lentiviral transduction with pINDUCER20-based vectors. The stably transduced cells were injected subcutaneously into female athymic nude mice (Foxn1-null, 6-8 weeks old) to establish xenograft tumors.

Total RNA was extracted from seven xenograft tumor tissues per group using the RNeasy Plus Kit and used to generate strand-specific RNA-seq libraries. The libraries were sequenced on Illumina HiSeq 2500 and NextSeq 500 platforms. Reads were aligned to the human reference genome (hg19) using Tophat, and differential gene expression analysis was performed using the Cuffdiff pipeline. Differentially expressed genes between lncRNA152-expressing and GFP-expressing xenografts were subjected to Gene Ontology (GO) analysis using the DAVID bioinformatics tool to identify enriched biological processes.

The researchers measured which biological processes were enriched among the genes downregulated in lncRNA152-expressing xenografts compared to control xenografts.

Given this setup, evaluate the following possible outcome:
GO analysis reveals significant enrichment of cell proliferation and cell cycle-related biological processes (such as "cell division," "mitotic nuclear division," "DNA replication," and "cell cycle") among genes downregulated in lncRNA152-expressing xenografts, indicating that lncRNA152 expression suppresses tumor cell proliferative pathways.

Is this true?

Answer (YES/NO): YES